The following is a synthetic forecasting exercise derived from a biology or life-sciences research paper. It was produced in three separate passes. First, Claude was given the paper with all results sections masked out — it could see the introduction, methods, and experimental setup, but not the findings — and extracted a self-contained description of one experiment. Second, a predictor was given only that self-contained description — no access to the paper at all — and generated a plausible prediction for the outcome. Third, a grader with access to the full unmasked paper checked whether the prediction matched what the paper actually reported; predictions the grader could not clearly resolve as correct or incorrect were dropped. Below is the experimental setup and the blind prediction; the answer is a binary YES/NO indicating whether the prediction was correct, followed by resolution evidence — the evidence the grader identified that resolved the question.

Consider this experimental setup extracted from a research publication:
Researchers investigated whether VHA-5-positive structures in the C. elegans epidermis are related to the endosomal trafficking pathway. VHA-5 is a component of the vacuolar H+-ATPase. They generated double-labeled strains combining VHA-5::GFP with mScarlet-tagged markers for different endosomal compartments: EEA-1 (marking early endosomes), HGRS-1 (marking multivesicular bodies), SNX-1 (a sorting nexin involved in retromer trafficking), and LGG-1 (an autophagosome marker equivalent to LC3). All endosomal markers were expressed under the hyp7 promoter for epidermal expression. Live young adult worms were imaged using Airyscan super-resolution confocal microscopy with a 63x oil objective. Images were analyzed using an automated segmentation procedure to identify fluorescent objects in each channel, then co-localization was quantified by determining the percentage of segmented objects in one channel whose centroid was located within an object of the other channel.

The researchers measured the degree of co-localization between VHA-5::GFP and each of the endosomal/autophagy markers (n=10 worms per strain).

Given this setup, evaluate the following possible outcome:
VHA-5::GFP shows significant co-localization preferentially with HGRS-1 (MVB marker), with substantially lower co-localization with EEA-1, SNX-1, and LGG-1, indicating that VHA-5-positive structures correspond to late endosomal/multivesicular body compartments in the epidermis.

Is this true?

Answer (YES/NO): NO